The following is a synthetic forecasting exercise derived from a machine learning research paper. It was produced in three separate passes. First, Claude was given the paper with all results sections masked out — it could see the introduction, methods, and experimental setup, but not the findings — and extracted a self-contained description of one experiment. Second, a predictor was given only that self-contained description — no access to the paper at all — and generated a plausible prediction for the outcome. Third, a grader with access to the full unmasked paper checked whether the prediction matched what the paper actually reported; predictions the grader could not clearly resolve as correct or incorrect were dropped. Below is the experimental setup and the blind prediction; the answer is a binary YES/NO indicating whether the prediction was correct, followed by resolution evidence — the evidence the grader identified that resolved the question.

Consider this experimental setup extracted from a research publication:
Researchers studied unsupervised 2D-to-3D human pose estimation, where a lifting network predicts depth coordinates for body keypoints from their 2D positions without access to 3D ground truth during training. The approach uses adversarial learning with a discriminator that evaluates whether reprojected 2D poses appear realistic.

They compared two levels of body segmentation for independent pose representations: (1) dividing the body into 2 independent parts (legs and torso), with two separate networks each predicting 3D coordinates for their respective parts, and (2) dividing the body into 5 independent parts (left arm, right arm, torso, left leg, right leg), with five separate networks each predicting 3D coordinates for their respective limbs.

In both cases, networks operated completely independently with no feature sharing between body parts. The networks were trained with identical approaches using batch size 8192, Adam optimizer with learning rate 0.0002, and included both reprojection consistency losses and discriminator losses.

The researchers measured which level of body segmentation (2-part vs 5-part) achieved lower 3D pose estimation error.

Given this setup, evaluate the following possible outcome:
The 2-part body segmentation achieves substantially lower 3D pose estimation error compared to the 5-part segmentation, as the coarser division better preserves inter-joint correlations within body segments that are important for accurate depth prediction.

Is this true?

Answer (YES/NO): YES